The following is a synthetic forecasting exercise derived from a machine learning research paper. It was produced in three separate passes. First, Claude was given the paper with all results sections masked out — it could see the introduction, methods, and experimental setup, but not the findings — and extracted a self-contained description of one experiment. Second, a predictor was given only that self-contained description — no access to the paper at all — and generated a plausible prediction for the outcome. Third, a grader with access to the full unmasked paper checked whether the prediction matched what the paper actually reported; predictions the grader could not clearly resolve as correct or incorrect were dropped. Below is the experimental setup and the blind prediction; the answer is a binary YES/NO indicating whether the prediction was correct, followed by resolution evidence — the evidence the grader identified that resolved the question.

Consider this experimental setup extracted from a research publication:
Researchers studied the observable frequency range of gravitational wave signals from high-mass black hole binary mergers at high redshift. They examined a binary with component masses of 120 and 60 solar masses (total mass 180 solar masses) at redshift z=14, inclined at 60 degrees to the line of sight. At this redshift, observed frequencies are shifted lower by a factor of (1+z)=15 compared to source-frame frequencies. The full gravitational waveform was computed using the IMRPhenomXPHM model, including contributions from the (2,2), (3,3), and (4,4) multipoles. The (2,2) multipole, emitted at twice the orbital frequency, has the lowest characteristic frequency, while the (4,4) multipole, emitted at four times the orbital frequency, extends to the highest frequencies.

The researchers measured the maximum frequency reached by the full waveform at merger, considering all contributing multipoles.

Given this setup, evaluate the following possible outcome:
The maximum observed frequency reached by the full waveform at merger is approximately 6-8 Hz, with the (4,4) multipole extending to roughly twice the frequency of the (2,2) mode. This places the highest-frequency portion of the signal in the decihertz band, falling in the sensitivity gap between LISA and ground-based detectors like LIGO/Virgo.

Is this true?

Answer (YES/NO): NO